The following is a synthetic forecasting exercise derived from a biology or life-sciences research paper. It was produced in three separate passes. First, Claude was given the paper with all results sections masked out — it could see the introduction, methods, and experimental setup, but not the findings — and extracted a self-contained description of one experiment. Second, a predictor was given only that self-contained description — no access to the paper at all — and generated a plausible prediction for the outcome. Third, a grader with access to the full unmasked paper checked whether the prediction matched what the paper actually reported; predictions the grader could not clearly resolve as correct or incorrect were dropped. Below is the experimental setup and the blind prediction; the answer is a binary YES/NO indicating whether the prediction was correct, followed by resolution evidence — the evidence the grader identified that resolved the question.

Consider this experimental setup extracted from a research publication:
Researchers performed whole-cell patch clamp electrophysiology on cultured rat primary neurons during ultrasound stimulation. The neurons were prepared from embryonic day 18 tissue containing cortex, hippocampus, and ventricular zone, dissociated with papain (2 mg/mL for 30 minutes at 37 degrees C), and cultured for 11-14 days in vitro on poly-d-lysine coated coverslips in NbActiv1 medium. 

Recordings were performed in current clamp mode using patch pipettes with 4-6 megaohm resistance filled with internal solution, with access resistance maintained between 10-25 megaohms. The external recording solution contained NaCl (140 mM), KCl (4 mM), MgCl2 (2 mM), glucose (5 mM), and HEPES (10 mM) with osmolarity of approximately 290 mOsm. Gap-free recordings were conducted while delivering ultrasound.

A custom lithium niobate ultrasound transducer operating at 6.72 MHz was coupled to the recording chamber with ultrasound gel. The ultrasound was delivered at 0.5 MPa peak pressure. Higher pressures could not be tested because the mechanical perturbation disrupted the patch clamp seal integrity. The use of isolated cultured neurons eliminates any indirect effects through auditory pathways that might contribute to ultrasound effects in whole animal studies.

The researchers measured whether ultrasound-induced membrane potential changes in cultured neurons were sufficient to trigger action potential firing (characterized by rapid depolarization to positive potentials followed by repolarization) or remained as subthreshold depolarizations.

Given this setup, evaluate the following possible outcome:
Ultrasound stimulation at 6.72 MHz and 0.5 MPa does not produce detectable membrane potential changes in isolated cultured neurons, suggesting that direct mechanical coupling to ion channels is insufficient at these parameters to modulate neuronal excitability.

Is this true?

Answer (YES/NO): NO